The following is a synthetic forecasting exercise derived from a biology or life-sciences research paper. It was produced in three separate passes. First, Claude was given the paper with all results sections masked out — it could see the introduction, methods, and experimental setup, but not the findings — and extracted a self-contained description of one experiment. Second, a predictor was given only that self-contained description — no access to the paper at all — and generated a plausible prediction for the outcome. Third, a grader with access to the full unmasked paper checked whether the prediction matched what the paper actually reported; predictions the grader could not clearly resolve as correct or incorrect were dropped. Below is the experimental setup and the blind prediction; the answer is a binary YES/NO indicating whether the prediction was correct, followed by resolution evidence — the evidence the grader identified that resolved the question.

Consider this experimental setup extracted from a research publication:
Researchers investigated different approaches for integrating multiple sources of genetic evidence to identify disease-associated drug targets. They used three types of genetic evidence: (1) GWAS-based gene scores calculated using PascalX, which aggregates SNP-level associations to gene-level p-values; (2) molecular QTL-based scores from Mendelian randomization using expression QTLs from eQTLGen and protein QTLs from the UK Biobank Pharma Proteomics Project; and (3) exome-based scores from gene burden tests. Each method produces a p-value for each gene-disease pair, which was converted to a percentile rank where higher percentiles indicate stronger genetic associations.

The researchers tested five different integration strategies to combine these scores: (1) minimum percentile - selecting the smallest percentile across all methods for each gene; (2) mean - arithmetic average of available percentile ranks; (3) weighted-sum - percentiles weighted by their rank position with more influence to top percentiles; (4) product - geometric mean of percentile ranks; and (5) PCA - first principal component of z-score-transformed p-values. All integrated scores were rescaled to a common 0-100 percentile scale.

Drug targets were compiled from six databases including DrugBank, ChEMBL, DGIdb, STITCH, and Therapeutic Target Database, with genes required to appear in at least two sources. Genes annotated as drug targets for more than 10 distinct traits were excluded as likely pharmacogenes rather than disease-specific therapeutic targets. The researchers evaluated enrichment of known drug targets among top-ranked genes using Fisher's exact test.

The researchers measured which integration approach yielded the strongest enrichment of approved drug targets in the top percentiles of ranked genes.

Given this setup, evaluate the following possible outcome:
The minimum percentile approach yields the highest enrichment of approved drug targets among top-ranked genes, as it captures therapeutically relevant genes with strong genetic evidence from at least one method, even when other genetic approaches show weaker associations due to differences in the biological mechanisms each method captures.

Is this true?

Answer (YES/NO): YES